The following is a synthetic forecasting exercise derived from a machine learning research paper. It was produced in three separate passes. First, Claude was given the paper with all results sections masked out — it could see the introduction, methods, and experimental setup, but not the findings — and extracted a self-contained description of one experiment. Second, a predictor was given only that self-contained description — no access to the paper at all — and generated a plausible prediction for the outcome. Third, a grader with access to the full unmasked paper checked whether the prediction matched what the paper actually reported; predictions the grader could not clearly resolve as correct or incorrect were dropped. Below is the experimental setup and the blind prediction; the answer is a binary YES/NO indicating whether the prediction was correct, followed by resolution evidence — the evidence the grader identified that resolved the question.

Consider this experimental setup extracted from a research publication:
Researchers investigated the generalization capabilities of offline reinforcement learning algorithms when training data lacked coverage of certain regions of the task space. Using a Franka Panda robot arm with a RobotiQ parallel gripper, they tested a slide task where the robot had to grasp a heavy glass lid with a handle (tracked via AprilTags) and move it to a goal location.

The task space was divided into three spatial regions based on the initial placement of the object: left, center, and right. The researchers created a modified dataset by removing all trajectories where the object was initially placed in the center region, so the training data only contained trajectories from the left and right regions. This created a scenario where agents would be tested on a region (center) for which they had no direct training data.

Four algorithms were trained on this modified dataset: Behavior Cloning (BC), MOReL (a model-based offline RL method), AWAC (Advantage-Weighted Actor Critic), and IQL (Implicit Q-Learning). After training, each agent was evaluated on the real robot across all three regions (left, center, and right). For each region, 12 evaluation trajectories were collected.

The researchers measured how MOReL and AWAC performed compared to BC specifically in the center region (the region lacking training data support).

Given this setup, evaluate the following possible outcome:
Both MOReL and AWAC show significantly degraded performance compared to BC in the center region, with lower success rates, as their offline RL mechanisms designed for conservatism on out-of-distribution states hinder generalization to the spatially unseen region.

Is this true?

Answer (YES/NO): NO